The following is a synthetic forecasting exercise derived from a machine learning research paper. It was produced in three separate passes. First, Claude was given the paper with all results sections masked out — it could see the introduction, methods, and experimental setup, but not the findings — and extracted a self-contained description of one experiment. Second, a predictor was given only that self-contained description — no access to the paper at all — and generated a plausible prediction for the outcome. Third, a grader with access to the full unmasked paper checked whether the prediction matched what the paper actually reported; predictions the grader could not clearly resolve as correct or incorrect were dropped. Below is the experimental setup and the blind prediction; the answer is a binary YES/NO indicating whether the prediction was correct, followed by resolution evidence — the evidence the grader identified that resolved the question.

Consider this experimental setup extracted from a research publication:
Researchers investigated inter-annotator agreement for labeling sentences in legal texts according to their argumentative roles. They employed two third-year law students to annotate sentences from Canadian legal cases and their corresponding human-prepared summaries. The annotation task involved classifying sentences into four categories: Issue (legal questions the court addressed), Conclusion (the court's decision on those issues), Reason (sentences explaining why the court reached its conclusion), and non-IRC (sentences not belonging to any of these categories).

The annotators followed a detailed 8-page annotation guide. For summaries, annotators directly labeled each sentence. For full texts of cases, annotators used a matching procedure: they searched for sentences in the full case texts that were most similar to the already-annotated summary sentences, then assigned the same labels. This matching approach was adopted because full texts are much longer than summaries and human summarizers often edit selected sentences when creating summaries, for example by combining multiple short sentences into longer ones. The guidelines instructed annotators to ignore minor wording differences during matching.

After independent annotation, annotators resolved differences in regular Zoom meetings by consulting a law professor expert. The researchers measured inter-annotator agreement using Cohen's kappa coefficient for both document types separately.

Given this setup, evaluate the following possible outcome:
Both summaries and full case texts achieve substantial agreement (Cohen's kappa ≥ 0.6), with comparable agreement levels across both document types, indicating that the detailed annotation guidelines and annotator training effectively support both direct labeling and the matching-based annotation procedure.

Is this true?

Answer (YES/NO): NO